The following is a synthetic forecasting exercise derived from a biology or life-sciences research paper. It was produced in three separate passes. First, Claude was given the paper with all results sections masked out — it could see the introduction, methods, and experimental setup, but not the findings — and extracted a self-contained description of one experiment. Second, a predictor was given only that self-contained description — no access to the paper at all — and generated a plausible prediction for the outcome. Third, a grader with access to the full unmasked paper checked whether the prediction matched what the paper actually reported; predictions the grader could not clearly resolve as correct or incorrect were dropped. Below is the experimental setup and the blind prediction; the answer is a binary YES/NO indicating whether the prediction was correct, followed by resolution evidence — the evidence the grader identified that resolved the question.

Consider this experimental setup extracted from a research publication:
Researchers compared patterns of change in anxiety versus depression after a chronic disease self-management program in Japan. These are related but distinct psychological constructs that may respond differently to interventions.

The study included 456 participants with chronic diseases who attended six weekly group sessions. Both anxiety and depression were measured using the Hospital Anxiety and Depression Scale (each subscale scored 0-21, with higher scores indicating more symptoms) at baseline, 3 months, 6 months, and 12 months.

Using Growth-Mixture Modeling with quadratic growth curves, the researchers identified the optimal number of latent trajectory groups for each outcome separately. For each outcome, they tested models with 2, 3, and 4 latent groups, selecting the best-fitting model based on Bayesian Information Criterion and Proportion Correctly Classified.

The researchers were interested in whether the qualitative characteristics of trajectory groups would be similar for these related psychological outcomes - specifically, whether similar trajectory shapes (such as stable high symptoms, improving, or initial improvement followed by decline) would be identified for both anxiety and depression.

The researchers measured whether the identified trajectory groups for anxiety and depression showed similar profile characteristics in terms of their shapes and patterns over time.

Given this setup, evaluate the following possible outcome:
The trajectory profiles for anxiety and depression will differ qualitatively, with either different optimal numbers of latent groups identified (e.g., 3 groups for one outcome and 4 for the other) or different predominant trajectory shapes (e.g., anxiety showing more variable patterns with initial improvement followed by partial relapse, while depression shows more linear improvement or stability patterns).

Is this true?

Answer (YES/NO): NO